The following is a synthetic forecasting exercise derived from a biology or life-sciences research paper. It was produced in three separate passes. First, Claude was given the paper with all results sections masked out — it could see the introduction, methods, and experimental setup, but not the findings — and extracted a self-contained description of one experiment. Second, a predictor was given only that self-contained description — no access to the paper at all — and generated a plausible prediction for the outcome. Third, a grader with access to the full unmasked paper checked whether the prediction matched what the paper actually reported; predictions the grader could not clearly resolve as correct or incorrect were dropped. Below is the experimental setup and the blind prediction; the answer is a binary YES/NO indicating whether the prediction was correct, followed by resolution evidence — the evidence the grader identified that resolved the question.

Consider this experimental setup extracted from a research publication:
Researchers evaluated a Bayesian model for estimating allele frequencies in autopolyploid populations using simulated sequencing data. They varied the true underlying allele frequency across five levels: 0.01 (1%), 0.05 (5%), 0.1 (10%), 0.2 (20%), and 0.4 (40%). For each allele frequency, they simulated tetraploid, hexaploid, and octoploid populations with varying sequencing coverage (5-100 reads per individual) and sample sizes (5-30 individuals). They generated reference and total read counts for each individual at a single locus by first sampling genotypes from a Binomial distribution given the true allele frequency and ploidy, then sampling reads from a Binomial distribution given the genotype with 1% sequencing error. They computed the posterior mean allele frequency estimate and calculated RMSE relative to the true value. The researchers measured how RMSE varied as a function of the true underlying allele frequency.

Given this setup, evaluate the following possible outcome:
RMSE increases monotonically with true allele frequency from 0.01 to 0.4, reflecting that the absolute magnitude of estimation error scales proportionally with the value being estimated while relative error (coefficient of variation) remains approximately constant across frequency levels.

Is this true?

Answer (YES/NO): NO